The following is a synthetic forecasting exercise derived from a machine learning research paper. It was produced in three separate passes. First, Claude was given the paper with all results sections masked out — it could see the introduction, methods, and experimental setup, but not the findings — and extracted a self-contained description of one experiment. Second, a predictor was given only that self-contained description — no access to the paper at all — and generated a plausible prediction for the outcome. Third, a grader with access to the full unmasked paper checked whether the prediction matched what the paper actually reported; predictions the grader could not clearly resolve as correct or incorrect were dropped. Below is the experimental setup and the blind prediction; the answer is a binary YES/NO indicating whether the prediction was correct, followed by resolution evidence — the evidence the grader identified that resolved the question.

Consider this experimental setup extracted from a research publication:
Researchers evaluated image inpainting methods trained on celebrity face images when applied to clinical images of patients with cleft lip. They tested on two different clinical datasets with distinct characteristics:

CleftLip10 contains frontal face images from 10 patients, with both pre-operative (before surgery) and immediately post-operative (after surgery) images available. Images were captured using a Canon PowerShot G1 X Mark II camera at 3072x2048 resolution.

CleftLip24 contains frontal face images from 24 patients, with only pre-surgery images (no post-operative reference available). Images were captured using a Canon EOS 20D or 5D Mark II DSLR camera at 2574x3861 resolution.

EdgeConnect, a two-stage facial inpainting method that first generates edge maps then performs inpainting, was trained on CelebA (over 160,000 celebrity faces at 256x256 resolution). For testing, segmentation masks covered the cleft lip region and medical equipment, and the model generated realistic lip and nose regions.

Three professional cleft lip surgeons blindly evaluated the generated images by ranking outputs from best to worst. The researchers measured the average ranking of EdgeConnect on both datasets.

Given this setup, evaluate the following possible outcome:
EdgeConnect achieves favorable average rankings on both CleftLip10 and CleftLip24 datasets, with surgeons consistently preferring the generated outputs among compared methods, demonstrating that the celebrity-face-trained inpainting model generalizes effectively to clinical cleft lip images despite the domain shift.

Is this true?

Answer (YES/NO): NO